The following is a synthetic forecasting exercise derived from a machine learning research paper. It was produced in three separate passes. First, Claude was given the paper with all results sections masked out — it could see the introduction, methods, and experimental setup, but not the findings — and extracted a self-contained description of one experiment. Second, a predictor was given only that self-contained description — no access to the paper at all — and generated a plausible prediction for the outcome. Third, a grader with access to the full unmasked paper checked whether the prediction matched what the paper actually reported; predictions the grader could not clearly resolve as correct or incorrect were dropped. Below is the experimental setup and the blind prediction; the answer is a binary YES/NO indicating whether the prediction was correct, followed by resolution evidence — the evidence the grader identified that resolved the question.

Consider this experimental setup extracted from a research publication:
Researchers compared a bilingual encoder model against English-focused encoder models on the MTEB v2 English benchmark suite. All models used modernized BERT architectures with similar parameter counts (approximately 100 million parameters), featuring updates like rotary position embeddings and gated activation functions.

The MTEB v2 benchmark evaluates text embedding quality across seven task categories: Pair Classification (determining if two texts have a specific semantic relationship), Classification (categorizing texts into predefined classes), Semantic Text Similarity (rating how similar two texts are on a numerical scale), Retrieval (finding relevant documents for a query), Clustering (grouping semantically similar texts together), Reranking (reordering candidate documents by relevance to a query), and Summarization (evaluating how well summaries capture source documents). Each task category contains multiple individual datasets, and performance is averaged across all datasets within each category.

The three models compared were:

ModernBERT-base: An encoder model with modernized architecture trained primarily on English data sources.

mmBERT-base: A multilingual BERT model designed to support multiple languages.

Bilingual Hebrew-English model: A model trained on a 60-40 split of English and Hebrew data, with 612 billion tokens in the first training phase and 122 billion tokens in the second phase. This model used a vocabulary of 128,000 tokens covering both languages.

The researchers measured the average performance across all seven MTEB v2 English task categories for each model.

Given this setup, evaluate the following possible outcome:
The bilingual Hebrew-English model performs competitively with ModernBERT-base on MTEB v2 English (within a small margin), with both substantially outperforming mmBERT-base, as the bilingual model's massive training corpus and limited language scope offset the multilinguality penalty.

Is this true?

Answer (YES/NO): NO